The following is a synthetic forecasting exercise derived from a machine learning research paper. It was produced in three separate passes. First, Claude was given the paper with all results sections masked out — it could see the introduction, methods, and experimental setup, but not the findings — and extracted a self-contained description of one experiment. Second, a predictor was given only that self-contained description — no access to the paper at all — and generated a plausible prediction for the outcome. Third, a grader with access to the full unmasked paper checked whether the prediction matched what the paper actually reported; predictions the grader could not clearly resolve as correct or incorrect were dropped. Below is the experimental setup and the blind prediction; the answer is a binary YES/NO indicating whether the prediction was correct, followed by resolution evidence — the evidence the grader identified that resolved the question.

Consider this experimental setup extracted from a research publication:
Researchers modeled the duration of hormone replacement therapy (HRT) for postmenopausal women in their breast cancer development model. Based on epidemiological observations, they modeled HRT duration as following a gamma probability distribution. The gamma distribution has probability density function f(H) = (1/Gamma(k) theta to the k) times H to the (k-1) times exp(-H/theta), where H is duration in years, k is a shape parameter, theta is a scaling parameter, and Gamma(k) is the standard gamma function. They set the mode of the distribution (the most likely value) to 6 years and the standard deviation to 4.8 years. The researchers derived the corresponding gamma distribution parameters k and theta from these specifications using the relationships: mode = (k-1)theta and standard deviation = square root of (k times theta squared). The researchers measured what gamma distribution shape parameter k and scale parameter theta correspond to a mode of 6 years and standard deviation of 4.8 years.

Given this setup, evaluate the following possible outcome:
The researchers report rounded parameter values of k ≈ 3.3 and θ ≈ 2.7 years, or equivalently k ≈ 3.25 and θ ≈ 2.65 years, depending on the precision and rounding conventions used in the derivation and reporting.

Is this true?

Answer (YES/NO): NO